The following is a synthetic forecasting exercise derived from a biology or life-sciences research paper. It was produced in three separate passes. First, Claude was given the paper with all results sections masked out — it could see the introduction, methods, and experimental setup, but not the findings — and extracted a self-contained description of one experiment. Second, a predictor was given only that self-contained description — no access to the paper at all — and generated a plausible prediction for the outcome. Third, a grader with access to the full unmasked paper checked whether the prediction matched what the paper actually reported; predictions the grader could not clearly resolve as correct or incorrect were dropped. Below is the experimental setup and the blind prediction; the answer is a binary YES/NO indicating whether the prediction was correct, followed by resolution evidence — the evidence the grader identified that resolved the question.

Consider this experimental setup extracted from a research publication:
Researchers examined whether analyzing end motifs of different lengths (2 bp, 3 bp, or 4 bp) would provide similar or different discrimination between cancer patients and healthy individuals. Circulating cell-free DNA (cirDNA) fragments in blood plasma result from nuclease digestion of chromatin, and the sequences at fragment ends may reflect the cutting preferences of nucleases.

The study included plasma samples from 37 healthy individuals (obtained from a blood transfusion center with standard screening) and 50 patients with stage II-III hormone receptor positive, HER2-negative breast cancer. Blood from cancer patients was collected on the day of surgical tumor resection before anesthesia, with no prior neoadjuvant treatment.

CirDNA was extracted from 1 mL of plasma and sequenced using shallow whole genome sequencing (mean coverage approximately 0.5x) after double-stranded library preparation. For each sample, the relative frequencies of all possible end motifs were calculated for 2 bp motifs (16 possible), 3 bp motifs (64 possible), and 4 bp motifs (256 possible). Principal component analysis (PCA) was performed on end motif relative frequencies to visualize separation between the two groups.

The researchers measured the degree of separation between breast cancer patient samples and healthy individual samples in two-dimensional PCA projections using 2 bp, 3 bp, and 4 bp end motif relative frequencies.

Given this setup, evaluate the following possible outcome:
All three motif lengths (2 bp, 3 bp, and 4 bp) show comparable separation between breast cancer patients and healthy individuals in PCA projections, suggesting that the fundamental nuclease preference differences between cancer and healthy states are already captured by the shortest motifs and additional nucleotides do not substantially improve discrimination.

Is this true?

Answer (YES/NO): YES